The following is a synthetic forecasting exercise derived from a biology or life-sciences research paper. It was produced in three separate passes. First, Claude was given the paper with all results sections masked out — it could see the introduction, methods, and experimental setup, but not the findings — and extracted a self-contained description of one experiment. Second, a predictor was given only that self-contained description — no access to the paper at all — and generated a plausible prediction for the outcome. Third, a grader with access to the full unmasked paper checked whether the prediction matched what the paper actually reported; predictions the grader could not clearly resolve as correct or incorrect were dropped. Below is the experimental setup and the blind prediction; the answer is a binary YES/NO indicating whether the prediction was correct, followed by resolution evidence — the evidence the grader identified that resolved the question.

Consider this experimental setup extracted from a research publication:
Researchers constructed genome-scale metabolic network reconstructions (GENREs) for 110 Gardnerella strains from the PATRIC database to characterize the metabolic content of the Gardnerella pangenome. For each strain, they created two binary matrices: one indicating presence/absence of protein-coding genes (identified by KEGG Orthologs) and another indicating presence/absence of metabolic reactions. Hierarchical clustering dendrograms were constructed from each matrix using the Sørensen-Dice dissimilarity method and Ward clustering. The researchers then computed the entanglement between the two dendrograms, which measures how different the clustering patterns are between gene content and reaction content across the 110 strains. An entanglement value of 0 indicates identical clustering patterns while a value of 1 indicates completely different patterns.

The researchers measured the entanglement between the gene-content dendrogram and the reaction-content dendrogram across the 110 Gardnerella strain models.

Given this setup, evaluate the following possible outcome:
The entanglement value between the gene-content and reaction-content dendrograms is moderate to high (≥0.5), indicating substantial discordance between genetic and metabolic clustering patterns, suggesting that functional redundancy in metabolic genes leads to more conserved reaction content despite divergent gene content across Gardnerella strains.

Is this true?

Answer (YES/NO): YES